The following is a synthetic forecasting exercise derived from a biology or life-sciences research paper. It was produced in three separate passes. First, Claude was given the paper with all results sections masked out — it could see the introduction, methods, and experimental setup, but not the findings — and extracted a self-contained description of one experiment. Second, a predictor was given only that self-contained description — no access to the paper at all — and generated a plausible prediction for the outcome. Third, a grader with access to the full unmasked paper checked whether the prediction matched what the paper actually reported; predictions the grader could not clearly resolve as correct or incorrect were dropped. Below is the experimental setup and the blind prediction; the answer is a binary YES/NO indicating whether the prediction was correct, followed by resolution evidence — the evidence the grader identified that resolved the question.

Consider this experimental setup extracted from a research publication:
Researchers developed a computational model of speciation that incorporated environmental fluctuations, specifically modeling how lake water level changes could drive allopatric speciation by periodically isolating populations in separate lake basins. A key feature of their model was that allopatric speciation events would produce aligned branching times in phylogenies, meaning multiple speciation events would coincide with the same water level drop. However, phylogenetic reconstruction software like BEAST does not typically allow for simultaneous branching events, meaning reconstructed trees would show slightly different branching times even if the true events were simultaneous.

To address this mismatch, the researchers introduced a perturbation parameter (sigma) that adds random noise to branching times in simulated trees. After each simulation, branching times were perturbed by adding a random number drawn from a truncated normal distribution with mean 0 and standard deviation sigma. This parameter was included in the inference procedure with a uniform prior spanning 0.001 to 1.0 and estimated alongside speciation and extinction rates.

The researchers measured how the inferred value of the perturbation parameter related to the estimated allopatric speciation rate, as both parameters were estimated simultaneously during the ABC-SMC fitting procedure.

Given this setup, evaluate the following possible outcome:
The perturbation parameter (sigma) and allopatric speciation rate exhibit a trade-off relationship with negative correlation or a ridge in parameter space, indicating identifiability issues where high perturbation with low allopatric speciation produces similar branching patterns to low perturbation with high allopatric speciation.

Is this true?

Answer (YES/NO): NO